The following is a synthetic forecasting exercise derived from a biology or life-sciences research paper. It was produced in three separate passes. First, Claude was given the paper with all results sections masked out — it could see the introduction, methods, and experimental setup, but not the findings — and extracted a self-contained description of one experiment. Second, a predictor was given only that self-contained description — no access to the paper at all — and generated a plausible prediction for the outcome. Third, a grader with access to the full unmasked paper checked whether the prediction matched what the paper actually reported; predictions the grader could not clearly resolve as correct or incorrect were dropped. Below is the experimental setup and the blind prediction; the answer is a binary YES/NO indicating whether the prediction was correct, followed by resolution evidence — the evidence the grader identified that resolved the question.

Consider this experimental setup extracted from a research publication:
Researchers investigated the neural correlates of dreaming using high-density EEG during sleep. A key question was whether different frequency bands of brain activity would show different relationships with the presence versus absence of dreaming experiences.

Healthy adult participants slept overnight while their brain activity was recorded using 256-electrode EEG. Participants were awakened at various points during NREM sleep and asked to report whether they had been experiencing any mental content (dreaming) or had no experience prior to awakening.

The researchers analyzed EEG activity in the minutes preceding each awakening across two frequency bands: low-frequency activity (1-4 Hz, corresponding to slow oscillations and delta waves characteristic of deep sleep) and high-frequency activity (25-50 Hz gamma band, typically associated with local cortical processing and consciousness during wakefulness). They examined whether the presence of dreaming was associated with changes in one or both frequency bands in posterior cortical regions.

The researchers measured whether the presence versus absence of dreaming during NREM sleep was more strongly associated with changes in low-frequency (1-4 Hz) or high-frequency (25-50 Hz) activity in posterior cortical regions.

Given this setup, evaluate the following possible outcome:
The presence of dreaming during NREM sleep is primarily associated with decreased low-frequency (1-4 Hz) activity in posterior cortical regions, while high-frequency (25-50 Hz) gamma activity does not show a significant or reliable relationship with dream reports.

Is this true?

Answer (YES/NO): NO